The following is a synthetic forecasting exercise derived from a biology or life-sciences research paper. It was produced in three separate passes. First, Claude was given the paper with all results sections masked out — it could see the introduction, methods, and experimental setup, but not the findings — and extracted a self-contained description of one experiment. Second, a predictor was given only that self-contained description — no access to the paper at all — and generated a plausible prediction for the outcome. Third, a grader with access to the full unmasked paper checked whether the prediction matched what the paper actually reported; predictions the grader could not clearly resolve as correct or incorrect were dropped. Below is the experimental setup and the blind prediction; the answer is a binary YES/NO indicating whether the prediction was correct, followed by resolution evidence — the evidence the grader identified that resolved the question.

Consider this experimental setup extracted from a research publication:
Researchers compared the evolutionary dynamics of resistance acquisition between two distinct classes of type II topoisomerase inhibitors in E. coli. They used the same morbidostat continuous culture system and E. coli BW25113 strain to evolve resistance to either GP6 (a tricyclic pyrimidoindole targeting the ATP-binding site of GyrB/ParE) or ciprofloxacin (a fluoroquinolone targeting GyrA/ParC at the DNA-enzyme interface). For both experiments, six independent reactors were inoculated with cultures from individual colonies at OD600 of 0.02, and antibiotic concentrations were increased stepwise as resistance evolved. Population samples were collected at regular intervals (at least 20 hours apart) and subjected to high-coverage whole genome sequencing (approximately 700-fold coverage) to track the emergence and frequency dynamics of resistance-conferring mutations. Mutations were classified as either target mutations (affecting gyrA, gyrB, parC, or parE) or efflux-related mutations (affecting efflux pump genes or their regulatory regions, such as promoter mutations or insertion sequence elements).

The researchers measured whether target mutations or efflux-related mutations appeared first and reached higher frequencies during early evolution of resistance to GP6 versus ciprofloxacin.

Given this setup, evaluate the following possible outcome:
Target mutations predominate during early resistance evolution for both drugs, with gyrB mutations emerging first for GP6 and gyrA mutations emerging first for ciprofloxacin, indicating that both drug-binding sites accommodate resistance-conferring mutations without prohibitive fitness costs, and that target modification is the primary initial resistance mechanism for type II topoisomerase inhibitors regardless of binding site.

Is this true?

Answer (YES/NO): NO